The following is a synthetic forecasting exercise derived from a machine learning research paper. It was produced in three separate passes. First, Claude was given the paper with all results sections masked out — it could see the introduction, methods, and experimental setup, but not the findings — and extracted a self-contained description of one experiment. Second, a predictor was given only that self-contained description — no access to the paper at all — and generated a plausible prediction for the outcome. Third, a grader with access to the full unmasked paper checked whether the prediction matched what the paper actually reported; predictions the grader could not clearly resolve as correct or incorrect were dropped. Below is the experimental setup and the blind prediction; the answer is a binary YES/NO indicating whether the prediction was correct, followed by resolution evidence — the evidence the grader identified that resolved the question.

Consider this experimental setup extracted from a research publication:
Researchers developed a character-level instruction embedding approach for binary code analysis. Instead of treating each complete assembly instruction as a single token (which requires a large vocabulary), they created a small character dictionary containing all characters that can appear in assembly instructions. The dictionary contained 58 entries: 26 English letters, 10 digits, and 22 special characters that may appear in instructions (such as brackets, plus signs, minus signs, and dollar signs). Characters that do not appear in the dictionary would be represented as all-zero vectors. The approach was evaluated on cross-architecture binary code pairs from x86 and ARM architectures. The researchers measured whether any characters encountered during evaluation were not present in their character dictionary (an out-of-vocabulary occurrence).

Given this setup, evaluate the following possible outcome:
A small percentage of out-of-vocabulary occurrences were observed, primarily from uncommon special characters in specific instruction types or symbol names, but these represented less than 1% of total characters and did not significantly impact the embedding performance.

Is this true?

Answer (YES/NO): NO